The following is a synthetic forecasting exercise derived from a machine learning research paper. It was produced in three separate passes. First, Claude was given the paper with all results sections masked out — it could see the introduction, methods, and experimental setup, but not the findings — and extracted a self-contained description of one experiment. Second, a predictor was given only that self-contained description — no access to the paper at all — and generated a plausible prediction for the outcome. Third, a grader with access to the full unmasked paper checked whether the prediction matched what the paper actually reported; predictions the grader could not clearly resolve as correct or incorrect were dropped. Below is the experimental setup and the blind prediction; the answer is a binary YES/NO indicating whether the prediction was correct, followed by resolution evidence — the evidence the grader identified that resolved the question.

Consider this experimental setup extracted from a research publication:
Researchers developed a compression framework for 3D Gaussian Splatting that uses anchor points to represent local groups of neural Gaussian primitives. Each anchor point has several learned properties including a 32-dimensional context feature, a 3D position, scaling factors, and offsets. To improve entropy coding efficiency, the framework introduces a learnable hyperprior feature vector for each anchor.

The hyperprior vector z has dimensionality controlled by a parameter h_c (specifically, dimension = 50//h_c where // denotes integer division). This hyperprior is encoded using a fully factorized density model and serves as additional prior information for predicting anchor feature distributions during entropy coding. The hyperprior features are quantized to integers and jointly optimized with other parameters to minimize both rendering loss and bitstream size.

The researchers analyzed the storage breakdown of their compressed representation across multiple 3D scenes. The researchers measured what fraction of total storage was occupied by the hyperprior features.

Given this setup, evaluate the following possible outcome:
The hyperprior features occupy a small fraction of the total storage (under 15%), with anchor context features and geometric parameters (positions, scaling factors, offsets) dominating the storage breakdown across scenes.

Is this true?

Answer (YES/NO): YES